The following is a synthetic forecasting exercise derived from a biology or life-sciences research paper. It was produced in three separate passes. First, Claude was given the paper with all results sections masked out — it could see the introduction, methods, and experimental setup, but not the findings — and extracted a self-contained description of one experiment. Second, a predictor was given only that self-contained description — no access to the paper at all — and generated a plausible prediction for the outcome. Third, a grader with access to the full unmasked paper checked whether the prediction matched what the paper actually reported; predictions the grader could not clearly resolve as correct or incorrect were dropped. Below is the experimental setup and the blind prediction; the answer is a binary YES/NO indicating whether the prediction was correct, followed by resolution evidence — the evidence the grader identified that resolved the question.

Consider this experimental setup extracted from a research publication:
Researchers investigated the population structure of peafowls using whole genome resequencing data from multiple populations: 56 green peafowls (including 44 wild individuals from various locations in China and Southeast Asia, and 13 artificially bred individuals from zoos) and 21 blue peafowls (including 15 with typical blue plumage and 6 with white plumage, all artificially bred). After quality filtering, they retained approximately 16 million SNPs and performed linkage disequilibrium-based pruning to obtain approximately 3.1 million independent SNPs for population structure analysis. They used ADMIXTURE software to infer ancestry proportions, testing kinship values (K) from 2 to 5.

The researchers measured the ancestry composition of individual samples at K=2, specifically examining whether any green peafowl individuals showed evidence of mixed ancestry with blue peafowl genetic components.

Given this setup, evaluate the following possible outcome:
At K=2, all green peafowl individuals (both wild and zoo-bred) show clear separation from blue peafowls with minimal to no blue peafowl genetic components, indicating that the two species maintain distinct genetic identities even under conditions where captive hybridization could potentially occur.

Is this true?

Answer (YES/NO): NO